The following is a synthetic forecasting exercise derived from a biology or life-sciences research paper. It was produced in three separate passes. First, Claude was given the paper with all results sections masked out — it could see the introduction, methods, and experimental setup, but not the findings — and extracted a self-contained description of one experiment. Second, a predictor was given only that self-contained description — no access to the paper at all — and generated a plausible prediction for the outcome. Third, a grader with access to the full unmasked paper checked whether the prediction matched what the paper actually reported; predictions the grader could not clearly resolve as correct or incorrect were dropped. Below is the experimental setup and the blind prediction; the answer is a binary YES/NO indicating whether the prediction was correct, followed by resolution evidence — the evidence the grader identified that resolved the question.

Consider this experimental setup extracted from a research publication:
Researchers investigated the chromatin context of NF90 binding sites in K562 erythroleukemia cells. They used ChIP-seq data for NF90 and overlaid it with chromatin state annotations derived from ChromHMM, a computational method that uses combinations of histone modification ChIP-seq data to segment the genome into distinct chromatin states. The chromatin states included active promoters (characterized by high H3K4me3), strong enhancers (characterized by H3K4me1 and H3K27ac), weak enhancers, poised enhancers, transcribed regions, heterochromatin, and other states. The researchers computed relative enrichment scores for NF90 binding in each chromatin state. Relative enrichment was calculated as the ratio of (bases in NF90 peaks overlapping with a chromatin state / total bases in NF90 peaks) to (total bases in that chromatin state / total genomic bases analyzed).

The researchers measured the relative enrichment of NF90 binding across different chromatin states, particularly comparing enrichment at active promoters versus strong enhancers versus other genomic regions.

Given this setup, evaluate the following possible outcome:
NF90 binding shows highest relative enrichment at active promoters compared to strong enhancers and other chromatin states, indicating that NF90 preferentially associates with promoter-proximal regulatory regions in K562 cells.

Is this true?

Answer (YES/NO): YES